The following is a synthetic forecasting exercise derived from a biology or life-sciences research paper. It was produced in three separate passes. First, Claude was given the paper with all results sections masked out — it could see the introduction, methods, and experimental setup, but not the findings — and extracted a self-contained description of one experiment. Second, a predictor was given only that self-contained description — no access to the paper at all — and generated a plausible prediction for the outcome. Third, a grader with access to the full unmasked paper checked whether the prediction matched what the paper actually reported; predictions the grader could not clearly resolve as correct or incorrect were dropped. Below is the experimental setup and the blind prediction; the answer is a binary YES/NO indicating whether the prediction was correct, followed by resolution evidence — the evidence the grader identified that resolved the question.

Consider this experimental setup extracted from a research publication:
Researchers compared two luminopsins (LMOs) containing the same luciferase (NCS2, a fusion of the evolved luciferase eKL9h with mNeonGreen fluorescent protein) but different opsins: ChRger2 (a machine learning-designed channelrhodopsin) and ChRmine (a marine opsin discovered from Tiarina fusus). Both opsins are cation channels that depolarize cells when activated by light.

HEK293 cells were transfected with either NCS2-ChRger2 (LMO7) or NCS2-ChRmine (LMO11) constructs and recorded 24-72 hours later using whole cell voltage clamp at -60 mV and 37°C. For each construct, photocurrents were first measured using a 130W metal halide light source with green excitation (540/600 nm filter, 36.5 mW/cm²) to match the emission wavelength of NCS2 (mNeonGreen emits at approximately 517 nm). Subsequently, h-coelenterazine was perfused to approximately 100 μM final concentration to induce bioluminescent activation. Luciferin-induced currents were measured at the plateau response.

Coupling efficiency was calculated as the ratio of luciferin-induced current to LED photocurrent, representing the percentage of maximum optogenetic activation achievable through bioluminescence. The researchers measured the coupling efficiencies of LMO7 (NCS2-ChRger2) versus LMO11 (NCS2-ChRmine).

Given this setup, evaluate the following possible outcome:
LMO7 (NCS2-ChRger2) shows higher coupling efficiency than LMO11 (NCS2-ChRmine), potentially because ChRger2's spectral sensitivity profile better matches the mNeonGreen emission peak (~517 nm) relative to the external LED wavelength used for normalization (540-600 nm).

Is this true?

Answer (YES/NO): NO